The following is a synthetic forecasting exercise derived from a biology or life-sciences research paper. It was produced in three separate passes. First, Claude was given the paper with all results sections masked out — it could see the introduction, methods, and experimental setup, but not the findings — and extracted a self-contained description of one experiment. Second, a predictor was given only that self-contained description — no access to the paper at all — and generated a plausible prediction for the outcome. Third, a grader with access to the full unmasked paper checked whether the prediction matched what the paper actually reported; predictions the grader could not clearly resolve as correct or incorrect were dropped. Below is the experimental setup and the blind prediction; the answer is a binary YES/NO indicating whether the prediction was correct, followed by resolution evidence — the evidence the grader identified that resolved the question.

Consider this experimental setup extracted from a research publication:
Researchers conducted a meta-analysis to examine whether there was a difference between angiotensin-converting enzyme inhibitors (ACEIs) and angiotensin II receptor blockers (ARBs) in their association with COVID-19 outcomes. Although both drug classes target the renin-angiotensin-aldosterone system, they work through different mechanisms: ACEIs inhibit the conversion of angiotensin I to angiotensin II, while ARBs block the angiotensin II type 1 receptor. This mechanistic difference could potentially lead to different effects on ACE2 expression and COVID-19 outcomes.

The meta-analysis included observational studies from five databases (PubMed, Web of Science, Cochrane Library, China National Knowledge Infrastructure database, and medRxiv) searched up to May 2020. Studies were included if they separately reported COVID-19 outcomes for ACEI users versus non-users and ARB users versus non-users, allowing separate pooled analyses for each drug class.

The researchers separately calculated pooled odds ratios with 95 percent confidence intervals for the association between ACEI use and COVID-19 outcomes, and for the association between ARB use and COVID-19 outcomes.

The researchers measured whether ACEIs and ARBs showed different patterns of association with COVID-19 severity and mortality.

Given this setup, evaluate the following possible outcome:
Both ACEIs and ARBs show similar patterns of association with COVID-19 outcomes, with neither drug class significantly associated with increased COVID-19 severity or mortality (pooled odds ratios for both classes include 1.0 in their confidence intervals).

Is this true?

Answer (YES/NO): YES